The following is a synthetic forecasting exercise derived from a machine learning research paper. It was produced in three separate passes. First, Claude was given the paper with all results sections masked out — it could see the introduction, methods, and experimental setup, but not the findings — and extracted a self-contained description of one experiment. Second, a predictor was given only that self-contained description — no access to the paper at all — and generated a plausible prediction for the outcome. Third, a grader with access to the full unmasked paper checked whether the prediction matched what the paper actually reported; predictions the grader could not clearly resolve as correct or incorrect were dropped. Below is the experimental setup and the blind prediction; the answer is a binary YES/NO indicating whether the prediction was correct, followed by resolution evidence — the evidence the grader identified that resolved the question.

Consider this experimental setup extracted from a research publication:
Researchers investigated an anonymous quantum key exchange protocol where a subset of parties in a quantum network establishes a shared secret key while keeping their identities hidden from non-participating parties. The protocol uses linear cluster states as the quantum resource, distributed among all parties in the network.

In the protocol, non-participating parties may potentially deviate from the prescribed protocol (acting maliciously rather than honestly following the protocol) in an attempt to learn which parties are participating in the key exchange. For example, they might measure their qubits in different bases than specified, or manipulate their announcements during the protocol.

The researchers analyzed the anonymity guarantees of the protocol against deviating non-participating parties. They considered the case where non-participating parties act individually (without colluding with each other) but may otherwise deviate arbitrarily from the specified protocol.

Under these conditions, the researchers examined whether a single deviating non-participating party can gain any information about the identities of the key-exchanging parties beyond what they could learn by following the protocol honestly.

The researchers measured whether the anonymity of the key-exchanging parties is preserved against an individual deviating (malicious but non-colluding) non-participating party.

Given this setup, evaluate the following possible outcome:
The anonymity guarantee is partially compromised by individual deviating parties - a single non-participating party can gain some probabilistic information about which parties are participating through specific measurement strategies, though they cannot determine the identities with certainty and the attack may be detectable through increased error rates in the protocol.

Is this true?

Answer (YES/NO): NO